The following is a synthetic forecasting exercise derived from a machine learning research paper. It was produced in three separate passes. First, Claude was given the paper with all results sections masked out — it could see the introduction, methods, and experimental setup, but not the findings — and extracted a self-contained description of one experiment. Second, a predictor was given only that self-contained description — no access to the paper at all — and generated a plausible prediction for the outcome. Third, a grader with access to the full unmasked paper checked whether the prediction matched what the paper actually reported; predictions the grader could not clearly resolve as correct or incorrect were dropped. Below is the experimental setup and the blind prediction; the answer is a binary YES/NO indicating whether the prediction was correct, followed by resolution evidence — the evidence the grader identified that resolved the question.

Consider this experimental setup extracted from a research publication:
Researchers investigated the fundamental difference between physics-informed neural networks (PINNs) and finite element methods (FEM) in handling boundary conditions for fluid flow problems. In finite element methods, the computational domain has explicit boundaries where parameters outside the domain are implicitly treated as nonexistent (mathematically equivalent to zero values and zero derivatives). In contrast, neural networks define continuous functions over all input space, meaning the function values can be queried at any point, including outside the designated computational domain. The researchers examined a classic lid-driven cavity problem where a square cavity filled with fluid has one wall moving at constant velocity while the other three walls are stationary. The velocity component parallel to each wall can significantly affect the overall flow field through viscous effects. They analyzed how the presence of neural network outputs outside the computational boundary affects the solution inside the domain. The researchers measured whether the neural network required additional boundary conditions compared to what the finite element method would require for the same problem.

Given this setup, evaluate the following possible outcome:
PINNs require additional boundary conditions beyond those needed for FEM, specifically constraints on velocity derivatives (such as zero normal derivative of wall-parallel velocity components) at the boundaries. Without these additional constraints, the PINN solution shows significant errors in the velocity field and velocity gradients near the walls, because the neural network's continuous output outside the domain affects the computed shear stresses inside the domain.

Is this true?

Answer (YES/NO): NO